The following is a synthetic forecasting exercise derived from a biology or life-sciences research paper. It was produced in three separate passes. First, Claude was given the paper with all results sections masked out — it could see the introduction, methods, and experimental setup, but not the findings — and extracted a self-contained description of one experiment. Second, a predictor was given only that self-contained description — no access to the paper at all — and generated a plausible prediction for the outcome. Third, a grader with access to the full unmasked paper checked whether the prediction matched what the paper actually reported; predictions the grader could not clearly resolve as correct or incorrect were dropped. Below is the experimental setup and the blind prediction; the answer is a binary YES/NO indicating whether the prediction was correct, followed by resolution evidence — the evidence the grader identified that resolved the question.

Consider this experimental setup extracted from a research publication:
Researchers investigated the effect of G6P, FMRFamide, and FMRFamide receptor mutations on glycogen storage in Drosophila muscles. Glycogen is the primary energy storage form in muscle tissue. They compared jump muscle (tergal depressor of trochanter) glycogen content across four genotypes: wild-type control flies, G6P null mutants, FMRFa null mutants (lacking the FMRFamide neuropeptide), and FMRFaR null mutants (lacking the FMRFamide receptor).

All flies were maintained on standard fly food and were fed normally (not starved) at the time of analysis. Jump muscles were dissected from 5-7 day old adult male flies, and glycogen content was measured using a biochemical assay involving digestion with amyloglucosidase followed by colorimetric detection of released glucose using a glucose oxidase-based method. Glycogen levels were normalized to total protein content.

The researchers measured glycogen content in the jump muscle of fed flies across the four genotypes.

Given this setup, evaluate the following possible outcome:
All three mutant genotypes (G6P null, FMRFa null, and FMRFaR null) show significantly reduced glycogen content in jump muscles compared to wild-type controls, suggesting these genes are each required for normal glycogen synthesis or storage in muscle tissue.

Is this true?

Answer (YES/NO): YES